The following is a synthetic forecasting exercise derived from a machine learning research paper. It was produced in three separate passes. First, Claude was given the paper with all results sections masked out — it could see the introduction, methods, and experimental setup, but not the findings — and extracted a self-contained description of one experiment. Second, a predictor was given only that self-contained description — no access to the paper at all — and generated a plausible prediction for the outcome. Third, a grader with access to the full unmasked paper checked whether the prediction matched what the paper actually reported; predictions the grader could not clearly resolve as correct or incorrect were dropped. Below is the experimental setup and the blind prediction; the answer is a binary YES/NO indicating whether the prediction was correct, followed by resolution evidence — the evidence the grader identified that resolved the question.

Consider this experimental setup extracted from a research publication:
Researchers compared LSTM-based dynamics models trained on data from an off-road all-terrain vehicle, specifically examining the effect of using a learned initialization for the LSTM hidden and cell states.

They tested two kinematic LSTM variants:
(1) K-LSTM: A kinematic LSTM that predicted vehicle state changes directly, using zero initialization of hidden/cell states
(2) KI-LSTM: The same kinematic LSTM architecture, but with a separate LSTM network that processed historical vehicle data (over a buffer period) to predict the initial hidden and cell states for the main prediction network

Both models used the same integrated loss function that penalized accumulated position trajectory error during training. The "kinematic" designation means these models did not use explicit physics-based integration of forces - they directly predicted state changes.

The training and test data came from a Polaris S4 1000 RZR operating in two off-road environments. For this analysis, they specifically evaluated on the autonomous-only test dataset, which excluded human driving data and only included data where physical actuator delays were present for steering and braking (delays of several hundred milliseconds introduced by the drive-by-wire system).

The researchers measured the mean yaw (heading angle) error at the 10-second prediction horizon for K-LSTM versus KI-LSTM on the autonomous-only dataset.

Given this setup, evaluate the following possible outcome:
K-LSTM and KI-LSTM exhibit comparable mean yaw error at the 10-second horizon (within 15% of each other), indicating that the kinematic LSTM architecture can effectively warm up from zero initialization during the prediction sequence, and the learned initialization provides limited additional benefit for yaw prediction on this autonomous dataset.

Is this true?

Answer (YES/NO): NO